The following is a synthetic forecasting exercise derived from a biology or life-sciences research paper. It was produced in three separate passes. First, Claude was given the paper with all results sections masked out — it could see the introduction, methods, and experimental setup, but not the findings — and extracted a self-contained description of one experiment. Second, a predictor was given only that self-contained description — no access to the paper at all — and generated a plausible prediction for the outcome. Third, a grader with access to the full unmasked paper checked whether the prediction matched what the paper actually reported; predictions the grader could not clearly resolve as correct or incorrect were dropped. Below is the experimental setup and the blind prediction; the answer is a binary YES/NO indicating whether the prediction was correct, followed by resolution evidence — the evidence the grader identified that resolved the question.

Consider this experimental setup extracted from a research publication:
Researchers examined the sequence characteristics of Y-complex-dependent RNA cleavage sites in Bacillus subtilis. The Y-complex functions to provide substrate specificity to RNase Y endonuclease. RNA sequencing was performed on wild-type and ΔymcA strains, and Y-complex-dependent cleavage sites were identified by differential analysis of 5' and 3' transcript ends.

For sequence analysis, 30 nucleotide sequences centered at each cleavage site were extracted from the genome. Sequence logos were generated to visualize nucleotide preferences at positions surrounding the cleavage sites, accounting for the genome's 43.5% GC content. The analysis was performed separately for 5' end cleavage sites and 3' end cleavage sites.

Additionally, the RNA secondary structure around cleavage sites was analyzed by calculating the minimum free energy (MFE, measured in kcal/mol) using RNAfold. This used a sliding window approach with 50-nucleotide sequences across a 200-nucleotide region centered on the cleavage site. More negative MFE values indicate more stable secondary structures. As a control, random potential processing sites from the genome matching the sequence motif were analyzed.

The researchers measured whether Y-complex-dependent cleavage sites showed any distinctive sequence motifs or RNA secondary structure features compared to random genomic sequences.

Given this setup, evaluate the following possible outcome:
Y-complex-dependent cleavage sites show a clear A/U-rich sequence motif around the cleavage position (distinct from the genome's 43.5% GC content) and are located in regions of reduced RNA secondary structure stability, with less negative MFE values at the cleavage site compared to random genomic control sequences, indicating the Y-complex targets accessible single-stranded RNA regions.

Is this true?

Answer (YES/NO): NO